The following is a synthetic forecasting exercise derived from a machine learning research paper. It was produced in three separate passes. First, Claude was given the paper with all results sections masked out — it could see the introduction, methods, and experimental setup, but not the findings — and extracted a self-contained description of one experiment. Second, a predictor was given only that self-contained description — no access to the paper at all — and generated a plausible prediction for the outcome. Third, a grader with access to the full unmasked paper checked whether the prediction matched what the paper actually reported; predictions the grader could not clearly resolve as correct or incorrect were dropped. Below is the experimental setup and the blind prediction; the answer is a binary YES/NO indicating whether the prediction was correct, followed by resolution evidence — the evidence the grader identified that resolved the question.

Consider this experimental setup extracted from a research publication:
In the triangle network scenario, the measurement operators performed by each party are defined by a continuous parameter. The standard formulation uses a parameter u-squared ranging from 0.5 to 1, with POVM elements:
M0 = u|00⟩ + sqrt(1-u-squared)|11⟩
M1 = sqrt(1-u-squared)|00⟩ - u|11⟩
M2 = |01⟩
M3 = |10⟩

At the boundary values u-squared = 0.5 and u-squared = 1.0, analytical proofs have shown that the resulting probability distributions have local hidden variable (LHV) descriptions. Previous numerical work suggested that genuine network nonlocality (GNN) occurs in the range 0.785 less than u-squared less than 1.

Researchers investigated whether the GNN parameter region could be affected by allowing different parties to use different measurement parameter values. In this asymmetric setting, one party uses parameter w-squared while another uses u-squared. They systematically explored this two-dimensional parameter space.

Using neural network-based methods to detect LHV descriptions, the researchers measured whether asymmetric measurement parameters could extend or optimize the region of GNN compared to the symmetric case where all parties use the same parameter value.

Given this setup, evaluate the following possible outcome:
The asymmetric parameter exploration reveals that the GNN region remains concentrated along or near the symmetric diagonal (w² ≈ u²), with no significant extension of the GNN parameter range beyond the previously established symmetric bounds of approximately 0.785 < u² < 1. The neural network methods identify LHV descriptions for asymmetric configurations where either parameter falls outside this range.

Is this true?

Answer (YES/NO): NO